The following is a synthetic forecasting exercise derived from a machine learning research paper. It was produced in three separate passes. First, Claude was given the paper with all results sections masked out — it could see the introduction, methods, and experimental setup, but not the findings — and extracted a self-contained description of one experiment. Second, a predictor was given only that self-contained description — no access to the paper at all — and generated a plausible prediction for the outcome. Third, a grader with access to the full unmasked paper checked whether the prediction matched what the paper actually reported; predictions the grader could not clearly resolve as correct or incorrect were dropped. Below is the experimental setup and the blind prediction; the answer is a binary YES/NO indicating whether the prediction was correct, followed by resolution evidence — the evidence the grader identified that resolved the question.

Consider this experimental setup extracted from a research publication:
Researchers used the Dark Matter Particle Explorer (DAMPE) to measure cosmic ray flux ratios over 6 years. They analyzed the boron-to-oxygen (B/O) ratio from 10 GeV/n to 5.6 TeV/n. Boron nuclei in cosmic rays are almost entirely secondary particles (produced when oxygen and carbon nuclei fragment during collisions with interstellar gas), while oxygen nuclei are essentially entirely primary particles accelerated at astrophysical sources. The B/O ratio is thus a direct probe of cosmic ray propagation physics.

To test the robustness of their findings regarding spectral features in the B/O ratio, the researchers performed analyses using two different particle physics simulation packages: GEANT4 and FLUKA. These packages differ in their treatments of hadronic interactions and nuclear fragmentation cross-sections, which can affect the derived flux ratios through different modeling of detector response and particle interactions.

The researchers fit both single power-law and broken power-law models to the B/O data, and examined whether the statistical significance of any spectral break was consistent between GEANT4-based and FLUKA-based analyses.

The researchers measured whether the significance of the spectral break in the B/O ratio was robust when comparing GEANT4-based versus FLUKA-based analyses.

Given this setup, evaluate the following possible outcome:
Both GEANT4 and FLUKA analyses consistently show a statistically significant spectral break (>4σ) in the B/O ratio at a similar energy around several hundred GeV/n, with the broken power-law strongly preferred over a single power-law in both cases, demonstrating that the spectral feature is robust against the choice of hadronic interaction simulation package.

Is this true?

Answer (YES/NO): NO